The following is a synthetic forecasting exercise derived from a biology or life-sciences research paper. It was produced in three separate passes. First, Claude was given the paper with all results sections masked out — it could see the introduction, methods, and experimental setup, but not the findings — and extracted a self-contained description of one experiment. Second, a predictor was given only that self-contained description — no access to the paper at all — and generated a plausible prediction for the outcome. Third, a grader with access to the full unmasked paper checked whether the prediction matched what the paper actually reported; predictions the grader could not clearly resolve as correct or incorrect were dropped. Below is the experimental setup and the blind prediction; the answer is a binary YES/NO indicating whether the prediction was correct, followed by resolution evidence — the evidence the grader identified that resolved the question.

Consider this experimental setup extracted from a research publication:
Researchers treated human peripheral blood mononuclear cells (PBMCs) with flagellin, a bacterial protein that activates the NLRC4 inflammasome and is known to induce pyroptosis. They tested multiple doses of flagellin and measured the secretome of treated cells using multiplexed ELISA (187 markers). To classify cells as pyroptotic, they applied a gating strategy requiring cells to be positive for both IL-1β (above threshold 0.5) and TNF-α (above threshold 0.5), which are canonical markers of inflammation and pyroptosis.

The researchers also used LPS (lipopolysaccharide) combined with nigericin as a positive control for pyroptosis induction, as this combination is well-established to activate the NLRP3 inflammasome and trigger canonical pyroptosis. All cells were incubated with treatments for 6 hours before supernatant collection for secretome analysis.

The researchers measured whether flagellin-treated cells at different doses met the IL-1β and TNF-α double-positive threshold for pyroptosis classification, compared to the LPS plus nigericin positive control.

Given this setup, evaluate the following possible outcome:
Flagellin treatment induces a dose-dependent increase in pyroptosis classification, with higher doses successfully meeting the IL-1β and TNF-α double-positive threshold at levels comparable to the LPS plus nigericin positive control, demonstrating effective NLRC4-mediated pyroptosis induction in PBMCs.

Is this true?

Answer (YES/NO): NO